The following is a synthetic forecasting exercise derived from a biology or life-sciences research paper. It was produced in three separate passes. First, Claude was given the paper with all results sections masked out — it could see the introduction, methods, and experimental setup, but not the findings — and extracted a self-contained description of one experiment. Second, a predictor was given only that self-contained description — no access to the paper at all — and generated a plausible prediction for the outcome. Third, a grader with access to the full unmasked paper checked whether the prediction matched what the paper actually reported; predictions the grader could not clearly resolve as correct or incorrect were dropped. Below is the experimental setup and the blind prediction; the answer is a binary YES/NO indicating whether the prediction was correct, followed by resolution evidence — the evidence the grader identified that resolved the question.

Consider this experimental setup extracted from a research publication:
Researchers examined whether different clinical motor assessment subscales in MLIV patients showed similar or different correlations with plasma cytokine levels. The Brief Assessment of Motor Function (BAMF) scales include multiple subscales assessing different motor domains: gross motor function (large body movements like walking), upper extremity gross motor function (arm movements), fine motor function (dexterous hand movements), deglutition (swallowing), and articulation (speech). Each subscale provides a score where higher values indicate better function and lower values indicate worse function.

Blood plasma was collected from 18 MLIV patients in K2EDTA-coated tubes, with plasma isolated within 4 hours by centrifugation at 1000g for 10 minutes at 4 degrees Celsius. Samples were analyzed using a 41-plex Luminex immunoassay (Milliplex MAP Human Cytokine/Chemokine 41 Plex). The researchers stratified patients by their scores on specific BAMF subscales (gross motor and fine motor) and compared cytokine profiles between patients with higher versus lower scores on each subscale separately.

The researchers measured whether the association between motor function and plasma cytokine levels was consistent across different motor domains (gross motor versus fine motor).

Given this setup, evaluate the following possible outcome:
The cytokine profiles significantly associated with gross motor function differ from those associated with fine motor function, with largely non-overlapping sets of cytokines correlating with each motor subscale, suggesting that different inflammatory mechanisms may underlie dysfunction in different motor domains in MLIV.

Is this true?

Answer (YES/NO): NO